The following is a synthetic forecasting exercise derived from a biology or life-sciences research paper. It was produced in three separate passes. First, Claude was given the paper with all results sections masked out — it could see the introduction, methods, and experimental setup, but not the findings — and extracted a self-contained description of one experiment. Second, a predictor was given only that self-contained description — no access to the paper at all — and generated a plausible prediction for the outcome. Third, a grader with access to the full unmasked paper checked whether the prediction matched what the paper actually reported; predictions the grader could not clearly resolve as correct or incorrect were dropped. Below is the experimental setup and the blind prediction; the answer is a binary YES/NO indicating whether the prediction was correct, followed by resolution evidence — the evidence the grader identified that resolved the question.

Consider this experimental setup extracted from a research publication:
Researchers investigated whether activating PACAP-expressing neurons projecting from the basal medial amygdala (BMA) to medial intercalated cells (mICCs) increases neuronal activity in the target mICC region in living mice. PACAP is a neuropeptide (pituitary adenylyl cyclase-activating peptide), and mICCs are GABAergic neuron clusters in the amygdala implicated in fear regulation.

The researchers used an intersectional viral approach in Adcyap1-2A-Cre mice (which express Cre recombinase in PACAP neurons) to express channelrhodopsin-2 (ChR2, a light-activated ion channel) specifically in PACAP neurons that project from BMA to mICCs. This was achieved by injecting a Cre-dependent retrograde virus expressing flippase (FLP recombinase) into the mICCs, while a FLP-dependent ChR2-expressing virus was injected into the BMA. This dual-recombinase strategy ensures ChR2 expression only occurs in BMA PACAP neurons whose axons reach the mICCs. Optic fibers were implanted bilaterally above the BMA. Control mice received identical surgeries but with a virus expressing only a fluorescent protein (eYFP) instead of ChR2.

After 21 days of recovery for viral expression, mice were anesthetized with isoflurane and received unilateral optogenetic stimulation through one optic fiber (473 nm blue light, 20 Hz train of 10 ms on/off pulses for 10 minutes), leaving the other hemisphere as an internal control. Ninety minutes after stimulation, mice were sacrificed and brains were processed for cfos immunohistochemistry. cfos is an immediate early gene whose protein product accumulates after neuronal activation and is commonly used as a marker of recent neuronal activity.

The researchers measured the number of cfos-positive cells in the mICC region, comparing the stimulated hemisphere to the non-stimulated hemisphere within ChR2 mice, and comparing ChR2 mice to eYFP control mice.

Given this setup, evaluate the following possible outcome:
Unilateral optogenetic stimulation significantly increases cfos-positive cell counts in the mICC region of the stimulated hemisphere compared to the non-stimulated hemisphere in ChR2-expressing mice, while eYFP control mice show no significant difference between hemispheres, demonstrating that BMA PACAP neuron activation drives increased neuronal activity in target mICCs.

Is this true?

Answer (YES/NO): NO